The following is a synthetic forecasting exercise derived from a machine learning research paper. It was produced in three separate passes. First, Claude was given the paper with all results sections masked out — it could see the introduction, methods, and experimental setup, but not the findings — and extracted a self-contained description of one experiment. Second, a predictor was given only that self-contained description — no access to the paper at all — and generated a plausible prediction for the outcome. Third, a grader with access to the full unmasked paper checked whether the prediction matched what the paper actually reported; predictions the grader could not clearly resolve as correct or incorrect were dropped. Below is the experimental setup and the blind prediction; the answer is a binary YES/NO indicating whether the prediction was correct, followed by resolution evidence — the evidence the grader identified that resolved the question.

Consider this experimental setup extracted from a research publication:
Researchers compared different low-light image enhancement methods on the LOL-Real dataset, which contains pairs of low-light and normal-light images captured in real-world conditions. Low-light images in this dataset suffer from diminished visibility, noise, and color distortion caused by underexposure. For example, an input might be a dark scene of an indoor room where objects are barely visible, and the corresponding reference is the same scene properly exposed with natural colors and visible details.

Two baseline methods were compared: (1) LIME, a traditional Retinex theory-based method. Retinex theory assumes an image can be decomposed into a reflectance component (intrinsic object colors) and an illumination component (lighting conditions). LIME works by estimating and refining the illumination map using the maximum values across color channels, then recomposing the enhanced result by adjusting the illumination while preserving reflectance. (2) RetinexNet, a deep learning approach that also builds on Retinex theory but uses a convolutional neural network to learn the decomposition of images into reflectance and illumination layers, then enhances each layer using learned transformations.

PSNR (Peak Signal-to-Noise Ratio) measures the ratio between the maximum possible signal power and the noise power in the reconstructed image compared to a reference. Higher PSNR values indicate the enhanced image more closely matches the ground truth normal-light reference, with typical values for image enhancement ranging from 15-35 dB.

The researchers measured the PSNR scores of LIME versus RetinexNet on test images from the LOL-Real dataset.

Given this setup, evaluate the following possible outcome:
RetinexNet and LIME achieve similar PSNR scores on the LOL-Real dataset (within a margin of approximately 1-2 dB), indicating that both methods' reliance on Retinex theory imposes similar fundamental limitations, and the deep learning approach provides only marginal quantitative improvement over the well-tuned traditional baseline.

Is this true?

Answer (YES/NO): YES